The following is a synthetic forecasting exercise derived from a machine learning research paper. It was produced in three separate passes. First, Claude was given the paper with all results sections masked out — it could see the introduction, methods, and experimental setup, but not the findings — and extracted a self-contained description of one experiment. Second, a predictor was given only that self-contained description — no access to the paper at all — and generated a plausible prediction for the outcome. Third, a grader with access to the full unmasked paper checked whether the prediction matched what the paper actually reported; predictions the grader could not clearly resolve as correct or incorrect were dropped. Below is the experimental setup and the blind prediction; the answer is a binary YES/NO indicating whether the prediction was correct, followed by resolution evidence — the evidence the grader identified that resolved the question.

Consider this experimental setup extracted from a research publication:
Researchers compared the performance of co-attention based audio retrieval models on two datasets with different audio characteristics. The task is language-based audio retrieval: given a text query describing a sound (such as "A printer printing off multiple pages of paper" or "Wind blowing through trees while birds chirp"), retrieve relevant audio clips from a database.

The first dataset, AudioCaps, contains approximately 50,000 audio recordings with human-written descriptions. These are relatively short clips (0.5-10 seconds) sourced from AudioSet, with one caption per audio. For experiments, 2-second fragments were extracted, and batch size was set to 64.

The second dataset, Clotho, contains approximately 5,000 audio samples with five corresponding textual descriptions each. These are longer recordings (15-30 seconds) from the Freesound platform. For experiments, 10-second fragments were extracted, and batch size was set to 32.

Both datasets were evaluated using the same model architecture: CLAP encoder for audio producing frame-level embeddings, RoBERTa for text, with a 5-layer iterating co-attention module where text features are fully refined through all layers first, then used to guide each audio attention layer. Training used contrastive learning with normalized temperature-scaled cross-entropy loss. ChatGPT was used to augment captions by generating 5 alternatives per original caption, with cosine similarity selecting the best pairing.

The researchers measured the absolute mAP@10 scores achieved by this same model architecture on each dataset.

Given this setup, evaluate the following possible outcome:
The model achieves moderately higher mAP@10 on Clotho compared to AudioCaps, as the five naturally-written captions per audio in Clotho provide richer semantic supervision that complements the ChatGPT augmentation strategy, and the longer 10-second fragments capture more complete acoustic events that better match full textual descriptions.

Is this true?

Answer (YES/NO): NO